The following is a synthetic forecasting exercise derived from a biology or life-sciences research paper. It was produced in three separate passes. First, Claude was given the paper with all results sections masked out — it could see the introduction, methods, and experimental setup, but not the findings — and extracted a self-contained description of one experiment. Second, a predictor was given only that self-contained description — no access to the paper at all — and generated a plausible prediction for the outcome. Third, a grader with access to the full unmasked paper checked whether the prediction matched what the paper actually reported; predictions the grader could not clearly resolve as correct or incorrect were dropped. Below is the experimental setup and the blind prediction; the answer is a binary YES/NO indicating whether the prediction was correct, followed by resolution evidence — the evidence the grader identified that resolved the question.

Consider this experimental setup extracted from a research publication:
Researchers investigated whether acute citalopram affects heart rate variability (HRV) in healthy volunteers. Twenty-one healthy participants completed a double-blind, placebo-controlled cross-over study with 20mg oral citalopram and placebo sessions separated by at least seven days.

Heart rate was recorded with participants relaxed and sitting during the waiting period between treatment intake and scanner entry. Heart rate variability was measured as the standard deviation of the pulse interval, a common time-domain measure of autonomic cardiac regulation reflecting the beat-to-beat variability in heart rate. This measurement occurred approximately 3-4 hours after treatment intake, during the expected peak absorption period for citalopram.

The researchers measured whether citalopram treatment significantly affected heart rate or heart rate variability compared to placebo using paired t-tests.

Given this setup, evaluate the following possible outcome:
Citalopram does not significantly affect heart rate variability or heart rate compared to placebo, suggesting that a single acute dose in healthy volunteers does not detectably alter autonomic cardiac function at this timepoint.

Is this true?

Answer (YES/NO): NO